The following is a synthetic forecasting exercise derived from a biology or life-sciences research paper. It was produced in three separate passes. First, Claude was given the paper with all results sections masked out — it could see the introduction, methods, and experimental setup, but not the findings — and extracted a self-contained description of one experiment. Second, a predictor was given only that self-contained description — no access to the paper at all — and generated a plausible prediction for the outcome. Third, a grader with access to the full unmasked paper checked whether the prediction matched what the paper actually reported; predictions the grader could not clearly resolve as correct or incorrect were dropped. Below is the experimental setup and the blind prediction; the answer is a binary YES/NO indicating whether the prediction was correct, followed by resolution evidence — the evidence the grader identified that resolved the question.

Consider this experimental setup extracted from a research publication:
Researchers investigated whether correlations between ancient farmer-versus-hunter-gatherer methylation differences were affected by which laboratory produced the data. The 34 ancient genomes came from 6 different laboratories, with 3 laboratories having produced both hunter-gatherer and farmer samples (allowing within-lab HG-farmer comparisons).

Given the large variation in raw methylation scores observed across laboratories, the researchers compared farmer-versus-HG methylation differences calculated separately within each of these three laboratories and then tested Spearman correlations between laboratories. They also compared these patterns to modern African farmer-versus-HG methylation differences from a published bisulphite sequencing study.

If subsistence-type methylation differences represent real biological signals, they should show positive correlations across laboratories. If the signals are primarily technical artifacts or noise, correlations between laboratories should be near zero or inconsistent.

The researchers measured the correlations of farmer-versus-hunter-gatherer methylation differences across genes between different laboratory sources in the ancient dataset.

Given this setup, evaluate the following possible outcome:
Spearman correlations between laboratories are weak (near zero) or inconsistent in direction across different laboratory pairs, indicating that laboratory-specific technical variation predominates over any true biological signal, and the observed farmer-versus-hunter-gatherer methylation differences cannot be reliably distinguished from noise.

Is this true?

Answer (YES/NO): YES